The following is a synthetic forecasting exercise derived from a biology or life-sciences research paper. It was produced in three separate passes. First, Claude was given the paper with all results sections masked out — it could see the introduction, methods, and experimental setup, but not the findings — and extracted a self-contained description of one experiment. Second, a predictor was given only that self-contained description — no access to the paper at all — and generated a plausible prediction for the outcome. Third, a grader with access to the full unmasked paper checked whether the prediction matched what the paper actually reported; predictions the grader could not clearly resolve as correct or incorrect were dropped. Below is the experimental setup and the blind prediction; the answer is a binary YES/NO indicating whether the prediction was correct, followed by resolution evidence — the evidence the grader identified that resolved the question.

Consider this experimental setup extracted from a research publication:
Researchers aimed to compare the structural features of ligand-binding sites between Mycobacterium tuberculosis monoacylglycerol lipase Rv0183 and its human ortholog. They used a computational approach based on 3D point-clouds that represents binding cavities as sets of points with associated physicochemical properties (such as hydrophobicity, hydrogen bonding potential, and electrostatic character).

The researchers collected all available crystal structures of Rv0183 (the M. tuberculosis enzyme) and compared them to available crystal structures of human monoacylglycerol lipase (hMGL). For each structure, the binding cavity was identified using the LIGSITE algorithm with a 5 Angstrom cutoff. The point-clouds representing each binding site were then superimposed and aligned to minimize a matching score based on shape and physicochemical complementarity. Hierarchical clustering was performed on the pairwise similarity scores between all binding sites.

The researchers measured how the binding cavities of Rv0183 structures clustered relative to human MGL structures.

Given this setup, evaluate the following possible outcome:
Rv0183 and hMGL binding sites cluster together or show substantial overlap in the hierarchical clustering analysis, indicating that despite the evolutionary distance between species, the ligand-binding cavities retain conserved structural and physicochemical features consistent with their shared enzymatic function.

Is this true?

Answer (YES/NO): NO